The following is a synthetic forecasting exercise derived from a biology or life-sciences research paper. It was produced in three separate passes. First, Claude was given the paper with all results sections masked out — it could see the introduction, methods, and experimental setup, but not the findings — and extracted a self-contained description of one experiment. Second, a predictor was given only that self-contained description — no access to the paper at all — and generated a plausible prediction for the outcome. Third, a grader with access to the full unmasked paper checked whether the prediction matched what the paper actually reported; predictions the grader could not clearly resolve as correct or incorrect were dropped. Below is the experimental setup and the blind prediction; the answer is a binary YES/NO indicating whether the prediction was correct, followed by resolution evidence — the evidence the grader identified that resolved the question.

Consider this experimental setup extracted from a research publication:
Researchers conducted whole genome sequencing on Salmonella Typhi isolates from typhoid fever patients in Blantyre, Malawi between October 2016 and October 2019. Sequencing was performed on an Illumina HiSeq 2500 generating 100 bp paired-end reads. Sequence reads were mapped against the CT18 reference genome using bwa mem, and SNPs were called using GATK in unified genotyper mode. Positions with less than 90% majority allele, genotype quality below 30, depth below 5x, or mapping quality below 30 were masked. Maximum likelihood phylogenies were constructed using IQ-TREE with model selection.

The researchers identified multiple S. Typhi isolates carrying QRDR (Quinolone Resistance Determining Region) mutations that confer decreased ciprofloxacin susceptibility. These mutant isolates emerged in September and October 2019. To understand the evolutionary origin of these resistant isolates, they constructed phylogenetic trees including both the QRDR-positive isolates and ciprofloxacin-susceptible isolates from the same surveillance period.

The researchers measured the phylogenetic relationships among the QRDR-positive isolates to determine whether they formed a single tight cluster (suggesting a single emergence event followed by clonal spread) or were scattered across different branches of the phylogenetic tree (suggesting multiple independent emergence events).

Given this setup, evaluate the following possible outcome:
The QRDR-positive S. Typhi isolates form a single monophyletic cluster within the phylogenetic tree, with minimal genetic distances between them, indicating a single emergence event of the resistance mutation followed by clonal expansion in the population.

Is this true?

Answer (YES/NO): NO